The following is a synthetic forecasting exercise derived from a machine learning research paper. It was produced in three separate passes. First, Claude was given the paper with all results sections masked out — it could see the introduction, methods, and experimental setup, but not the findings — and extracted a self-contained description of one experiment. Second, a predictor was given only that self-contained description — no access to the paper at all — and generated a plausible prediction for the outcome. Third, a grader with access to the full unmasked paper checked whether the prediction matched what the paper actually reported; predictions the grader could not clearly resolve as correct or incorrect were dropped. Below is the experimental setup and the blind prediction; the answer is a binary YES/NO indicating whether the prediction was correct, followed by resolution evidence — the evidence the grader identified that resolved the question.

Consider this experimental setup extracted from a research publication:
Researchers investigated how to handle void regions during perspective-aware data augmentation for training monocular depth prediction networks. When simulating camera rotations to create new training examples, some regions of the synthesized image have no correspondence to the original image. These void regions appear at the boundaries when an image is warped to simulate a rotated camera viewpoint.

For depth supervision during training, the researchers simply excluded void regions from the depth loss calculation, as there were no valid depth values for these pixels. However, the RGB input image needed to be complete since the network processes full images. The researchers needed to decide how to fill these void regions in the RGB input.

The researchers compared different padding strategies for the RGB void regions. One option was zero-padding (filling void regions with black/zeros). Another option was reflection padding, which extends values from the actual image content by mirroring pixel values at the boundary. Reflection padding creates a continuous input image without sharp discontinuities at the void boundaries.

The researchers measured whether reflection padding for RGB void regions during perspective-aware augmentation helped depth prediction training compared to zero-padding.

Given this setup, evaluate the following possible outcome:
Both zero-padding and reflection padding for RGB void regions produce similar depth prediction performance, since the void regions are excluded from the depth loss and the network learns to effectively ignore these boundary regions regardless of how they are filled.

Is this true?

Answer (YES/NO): NO